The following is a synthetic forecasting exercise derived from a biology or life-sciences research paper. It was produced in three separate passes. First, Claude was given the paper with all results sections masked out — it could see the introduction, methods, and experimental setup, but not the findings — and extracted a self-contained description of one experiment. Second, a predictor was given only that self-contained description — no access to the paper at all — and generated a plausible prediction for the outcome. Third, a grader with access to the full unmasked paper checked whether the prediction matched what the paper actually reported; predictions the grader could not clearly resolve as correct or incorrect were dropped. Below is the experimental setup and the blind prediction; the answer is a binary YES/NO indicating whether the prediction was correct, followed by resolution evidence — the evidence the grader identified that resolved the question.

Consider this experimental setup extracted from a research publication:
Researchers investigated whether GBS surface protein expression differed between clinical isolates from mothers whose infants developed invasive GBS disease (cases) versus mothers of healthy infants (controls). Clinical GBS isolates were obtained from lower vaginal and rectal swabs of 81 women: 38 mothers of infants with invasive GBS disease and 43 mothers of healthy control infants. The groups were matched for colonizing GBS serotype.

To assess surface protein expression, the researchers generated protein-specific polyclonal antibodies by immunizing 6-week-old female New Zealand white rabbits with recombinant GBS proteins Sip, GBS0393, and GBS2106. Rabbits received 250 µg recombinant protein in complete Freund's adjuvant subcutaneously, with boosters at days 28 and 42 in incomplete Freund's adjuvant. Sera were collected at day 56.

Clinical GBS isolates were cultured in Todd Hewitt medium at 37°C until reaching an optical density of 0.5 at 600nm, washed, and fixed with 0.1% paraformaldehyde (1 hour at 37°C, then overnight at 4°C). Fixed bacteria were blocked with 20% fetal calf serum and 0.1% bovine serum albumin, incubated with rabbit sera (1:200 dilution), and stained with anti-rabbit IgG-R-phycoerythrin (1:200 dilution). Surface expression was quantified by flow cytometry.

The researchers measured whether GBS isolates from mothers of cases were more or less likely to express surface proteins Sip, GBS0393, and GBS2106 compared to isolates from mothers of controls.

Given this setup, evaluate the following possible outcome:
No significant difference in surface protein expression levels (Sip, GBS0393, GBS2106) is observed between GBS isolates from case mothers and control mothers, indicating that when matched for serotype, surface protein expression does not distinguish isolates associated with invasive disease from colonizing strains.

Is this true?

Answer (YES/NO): NO